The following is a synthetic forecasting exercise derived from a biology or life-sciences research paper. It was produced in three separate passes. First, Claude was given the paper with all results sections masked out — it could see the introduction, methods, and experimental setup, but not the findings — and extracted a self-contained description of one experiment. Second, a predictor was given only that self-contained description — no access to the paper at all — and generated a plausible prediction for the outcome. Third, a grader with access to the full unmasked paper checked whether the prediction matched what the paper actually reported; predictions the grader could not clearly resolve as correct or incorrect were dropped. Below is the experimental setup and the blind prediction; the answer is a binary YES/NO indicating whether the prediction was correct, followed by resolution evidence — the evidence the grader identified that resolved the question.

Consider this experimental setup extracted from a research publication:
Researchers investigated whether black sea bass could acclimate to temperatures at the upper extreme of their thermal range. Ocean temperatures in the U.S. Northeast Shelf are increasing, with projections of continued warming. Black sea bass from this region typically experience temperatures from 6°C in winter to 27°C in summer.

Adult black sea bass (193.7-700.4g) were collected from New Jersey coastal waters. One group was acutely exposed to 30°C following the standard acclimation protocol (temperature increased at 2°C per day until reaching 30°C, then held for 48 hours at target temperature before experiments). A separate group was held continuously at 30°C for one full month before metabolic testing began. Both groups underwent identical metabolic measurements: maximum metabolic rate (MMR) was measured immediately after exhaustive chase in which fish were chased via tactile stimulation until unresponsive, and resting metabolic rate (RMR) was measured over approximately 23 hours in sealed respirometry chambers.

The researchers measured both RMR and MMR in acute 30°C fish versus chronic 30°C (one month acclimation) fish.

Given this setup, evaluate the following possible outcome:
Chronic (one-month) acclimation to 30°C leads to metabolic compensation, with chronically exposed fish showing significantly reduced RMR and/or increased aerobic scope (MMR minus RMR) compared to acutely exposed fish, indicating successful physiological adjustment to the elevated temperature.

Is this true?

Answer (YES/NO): NO